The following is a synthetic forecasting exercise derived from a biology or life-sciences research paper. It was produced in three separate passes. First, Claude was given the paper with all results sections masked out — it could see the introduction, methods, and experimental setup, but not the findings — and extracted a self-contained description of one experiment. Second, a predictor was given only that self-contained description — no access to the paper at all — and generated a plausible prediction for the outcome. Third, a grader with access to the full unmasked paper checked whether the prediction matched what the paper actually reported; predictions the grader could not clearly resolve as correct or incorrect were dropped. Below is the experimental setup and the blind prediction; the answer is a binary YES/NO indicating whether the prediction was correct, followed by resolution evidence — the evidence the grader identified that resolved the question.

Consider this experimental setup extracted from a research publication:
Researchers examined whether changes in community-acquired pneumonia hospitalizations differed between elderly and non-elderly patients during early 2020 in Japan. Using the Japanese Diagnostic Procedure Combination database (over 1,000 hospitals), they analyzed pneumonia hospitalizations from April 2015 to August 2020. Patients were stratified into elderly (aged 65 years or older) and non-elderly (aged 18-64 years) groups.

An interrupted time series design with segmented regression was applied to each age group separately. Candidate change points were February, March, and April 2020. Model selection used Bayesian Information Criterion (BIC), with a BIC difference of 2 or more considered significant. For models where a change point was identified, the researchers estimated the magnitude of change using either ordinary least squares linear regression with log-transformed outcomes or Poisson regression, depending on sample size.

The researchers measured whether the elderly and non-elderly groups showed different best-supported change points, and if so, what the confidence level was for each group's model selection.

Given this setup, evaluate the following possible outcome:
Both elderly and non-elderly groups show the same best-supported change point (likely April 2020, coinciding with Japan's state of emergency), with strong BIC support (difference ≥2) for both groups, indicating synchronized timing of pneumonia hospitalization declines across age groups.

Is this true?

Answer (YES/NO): NO